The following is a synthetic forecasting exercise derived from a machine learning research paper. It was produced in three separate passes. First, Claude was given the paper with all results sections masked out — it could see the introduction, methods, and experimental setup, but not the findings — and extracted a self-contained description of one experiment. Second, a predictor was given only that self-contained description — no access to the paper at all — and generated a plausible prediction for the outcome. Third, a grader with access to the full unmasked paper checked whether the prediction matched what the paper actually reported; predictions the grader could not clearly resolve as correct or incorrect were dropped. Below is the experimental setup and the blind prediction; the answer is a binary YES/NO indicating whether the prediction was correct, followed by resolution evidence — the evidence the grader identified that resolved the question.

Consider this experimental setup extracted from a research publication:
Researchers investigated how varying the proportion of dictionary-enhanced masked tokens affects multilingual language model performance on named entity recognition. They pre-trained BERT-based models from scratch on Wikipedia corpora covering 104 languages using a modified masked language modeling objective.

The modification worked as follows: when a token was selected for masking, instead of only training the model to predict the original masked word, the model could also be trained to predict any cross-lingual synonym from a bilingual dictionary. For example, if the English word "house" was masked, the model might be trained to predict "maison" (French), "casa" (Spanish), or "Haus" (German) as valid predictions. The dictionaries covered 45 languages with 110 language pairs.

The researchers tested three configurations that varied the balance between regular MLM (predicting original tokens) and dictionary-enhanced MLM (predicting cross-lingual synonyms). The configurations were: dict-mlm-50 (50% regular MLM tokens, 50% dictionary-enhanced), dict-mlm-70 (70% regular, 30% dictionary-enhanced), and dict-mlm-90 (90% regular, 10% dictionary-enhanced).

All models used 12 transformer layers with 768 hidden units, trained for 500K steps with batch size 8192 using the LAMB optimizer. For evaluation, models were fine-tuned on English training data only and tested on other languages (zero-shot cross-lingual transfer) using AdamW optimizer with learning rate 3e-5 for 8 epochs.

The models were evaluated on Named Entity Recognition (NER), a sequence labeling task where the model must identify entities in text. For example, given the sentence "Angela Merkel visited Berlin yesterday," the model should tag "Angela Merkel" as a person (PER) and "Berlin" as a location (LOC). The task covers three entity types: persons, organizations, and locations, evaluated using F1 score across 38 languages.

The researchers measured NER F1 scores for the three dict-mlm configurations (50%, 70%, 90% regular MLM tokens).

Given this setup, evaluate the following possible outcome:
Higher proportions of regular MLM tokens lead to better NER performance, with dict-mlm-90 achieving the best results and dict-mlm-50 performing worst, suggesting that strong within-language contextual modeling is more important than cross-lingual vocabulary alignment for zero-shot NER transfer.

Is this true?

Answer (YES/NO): NO